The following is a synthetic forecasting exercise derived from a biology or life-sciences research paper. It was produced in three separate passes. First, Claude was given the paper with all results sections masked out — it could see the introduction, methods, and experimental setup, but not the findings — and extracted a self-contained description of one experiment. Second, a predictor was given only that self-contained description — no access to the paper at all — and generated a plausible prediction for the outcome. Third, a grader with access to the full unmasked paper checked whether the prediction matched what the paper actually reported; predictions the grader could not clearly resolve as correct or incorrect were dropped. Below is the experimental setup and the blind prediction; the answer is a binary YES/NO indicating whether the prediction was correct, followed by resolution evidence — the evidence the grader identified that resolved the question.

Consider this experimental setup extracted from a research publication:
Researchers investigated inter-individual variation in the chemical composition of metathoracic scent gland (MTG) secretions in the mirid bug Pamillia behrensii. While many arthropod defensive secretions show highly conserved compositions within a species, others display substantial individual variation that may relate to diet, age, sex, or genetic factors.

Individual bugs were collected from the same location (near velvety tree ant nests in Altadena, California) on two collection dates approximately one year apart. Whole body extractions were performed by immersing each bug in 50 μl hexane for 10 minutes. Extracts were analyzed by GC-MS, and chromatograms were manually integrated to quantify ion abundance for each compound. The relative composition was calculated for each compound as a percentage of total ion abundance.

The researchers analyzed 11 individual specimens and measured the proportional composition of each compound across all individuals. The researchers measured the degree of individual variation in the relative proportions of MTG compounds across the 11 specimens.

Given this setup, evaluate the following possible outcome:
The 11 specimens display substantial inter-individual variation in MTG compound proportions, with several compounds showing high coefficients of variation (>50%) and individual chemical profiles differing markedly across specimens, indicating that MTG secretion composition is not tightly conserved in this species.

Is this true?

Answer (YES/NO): NO